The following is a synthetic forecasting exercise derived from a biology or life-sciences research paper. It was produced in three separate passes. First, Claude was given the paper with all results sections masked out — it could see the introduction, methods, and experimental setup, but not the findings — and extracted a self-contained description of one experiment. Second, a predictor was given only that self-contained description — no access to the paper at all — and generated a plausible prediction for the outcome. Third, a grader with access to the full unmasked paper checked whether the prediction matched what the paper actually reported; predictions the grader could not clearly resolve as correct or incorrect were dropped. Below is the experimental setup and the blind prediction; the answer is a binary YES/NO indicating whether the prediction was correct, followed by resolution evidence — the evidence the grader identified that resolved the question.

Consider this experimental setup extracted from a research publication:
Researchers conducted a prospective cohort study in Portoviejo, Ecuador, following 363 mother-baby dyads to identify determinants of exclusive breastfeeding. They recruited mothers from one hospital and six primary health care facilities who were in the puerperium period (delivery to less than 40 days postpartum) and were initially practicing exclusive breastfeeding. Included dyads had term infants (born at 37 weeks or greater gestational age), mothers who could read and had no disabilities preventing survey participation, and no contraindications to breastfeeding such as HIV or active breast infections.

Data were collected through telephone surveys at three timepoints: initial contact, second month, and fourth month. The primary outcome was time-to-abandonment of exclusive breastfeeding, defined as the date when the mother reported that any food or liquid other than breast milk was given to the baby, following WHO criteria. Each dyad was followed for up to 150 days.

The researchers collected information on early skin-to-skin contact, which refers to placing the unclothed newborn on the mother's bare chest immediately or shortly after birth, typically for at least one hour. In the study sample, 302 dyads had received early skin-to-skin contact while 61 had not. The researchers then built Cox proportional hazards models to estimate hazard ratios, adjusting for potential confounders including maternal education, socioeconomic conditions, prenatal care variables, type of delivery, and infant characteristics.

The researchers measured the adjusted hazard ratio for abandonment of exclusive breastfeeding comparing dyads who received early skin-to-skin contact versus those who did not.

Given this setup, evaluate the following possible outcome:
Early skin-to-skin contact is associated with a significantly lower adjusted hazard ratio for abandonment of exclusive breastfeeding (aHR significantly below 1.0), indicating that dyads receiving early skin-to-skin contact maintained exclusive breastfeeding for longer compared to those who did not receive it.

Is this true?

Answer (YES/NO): YES